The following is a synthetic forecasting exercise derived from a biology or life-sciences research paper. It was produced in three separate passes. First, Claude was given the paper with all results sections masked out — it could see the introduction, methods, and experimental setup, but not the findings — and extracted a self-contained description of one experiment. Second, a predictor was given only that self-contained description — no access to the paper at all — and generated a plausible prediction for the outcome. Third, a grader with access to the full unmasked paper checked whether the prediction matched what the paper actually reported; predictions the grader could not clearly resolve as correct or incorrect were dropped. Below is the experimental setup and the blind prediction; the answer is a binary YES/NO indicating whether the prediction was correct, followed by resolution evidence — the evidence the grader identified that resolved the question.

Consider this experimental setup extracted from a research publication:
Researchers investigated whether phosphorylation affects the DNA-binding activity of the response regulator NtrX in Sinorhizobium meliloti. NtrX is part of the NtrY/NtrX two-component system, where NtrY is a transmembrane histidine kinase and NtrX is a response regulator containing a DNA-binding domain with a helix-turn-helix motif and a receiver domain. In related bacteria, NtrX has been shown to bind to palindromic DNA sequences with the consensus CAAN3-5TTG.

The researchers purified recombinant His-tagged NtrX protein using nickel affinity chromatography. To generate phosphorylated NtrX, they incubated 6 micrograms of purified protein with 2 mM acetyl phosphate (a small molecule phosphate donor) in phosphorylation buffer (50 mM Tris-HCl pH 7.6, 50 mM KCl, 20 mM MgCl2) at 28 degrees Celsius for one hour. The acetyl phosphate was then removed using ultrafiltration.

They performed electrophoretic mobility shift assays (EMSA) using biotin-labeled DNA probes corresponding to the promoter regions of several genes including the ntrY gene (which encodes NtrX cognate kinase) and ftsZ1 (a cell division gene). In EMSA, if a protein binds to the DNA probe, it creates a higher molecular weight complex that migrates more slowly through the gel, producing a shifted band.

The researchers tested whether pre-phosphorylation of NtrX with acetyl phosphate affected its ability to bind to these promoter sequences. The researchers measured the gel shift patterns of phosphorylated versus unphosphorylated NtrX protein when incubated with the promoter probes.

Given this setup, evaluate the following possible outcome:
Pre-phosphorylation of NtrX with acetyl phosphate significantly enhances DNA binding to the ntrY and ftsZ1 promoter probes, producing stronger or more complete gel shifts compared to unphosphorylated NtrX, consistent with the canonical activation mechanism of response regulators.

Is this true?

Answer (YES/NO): YES